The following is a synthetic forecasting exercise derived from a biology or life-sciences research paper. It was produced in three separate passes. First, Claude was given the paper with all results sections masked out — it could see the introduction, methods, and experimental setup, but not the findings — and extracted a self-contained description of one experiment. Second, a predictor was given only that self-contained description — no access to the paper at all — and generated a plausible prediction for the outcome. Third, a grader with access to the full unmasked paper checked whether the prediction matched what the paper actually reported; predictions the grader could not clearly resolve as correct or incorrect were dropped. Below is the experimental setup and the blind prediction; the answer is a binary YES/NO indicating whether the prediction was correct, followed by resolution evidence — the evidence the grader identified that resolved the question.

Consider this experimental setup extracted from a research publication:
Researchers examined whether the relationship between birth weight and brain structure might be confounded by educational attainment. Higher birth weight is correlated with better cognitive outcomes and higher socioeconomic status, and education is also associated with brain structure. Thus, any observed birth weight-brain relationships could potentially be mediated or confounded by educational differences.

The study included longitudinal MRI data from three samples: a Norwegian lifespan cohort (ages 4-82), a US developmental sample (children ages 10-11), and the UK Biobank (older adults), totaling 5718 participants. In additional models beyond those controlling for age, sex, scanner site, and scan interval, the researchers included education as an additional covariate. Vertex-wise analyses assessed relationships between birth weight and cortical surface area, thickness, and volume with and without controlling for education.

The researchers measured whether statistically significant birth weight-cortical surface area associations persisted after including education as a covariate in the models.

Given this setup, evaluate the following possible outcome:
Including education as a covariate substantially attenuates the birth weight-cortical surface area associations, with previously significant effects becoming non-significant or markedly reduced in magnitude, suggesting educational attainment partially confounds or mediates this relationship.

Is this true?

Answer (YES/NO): NO